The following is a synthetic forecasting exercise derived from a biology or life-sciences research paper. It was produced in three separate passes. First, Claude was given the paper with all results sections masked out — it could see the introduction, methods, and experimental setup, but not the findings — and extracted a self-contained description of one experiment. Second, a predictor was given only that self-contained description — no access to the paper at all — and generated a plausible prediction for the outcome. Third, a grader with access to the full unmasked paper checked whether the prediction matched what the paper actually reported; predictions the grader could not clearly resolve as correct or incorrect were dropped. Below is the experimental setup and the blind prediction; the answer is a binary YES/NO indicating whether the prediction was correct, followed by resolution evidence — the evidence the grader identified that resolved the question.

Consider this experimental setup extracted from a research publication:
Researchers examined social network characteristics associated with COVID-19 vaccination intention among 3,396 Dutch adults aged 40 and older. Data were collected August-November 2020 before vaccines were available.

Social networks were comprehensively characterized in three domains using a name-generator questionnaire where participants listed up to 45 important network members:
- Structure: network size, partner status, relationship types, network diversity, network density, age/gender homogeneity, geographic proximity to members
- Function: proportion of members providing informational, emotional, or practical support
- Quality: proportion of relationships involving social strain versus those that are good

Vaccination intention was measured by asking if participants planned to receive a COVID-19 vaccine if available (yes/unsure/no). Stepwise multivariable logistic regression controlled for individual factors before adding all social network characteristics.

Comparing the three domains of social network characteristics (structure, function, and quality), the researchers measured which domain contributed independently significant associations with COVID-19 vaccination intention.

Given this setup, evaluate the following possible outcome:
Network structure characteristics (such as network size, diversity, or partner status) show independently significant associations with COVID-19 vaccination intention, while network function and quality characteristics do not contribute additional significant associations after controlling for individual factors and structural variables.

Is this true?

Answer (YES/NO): NO